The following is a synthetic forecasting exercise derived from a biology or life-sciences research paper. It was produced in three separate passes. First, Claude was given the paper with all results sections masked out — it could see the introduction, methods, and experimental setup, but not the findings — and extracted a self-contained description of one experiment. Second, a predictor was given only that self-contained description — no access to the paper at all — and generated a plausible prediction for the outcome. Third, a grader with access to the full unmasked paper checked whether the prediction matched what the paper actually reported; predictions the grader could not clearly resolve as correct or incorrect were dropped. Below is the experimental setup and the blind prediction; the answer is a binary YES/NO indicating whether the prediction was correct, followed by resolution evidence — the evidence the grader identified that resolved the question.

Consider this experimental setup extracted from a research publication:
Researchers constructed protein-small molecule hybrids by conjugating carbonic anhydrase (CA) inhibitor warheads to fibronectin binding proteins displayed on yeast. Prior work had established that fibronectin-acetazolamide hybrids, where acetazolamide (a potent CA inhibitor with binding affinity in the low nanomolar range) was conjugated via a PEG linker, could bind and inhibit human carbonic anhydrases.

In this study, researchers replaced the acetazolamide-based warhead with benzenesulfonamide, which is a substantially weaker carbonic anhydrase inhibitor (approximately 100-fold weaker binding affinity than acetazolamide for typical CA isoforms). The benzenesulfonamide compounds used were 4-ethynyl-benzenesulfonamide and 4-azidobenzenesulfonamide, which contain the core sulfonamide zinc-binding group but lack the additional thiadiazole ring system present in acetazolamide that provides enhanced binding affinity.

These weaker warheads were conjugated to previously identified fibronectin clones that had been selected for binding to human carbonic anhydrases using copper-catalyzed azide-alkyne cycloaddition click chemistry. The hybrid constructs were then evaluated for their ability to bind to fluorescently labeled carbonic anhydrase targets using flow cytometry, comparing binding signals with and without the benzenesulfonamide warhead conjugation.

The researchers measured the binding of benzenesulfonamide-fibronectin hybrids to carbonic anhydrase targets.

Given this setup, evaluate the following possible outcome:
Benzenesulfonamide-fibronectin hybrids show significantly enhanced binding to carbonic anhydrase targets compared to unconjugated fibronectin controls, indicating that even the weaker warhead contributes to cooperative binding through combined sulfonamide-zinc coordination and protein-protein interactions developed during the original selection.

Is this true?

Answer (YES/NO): YES